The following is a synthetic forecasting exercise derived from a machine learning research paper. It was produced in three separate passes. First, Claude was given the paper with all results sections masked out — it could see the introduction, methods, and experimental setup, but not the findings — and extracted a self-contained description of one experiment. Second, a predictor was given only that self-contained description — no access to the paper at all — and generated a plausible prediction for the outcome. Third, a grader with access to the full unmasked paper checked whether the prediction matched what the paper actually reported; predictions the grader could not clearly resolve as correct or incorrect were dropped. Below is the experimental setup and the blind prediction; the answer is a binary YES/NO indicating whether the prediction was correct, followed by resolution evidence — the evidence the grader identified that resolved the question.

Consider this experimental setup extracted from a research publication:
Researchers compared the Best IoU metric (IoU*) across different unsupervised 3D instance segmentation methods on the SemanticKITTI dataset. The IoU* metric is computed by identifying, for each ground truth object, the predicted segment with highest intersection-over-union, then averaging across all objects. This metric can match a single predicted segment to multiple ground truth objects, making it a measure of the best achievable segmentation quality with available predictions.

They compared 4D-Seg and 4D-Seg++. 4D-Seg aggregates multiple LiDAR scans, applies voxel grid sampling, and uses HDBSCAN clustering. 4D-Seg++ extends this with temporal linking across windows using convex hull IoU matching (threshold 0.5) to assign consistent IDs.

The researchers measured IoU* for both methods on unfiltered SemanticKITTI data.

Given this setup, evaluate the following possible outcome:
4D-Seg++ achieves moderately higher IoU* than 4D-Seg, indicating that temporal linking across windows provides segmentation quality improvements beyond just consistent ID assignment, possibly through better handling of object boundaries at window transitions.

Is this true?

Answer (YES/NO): NO